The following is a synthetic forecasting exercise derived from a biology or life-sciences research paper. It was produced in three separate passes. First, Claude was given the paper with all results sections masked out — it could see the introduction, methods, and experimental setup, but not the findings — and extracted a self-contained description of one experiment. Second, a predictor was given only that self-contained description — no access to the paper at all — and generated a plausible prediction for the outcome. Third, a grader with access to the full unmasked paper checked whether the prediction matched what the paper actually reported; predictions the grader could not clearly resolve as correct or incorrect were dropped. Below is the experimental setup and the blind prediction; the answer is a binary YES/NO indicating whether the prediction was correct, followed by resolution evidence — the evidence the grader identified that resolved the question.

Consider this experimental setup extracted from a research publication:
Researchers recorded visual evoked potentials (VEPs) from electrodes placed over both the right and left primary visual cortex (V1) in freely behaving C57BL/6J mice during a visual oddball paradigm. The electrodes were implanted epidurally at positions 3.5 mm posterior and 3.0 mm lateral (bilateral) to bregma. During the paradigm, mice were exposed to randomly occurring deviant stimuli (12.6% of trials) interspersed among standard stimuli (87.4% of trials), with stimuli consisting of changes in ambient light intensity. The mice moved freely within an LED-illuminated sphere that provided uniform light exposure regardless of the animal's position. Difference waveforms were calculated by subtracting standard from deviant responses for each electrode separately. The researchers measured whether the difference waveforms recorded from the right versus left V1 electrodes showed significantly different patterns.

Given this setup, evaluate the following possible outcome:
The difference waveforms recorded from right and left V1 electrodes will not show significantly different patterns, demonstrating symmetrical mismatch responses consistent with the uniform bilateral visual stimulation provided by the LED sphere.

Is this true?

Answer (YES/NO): YES